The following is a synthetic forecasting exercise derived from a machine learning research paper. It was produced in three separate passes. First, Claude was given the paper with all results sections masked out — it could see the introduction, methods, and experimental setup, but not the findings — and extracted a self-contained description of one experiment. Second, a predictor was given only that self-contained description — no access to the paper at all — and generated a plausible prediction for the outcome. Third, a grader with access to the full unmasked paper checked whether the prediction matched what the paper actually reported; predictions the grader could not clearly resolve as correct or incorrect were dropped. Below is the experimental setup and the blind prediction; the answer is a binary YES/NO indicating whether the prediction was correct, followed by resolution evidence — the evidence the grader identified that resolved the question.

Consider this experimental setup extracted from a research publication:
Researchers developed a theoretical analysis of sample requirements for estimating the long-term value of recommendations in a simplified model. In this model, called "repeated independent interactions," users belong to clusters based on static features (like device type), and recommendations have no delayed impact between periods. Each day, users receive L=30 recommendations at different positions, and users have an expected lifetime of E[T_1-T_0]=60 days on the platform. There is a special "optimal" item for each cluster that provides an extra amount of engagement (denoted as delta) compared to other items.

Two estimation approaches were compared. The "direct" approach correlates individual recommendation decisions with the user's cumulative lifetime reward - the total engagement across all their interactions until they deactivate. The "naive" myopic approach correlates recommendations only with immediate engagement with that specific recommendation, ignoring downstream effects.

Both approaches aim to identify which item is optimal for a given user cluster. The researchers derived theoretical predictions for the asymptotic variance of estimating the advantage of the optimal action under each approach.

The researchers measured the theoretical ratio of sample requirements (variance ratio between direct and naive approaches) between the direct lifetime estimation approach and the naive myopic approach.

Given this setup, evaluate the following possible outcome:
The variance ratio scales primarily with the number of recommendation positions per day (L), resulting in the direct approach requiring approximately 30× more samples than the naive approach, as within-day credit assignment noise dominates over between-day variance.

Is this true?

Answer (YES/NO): NO